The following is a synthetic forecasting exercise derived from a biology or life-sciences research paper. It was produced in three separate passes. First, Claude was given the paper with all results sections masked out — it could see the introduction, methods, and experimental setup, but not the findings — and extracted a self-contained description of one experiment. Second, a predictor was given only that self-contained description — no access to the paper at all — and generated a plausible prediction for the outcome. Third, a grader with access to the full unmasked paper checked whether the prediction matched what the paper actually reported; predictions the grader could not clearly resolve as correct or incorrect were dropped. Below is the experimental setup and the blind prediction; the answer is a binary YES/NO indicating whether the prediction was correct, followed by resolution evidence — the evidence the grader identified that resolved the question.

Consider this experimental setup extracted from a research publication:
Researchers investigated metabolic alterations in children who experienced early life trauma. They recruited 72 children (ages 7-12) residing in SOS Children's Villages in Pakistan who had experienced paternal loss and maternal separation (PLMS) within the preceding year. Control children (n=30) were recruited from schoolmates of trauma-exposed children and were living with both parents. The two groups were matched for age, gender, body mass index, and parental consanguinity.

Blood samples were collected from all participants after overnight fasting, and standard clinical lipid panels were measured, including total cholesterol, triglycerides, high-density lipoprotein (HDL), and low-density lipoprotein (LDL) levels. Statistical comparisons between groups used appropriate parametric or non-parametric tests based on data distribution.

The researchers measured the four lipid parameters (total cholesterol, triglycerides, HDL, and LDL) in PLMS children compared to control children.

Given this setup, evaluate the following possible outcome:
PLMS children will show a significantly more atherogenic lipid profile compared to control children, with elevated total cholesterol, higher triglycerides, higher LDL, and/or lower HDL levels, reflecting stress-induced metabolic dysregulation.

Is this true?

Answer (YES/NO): YES